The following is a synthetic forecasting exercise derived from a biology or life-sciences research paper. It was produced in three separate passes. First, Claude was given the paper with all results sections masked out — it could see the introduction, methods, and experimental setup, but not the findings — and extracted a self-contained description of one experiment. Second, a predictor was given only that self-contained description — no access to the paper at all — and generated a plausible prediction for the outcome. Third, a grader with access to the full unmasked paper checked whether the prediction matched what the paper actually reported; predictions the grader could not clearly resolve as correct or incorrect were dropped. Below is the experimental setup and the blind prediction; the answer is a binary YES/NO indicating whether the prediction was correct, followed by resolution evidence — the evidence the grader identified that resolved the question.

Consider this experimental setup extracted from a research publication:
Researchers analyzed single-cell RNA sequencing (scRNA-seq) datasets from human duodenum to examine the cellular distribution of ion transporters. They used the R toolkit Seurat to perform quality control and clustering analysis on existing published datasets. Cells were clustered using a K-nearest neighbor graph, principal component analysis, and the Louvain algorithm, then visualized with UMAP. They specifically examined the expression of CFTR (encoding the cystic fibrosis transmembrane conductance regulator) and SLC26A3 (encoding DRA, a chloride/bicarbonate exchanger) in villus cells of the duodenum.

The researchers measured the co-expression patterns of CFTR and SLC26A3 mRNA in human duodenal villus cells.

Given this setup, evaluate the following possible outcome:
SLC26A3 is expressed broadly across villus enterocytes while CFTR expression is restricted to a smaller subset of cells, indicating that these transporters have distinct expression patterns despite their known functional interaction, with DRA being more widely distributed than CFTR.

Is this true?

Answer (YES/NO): YES